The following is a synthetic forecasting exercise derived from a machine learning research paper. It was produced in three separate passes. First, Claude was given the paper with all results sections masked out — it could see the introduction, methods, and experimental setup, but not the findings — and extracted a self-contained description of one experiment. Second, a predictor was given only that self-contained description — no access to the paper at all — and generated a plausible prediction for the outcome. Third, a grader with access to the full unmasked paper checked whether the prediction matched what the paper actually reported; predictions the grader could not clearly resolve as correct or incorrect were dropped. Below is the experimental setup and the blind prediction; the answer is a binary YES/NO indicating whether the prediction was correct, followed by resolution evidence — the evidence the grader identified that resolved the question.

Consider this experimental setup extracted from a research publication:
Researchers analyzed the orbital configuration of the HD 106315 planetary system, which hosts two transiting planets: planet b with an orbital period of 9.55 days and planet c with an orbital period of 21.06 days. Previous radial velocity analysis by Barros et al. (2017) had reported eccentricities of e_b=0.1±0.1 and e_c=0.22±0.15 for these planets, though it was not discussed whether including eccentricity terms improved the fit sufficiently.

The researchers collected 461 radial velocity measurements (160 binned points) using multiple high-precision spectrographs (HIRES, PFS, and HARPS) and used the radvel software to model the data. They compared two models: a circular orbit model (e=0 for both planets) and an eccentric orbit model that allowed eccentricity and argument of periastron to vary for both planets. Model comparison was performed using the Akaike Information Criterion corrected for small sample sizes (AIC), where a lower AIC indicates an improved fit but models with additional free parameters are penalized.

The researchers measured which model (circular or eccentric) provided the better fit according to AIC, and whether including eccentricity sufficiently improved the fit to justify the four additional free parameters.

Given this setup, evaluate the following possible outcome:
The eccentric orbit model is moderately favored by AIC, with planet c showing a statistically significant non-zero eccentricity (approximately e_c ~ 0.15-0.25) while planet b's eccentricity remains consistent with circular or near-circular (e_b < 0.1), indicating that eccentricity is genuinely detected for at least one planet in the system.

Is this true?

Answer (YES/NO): NO